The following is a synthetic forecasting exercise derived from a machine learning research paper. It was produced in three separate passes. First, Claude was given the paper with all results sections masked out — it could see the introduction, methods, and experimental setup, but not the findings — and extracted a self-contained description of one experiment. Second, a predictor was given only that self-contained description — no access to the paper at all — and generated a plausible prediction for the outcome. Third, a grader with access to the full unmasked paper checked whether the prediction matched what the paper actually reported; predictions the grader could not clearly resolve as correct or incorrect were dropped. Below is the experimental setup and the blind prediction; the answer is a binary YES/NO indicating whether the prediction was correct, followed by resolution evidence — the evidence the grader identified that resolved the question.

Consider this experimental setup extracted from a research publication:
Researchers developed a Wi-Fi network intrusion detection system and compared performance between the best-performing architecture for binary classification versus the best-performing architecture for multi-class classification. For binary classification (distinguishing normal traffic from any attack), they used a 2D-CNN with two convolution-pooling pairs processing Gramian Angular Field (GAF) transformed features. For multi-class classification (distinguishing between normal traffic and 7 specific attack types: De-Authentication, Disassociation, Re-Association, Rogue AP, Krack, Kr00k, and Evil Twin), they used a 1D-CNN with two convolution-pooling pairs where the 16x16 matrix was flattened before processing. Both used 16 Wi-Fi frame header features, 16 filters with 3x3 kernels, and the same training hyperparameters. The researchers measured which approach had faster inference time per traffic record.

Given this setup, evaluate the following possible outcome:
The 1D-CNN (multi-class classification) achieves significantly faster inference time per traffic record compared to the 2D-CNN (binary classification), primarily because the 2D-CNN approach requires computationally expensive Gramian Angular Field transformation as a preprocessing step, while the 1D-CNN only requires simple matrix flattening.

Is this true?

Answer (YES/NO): NO